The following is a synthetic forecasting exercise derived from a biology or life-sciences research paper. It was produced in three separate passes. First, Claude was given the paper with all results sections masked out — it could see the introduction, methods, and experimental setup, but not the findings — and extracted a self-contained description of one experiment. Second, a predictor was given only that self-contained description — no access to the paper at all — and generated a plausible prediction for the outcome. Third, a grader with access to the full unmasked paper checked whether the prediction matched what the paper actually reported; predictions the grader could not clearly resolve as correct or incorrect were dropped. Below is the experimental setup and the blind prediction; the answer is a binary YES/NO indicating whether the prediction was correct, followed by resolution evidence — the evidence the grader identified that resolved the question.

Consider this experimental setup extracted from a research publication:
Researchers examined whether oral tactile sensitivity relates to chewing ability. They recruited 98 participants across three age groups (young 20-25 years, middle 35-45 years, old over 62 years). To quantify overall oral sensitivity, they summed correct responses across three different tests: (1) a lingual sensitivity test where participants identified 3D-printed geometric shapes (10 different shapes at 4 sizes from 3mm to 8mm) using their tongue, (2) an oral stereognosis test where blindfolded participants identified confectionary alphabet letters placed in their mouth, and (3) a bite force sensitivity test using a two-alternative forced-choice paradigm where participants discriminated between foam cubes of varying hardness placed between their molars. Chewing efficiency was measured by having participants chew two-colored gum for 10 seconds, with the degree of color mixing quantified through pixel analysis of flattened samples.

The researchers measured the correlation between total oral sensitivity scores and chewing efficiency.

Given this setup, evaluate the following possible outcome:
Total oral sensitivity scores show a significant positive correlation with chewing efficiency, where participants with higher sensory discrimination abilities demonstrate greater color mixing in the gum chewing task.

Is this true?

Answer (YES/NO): NO